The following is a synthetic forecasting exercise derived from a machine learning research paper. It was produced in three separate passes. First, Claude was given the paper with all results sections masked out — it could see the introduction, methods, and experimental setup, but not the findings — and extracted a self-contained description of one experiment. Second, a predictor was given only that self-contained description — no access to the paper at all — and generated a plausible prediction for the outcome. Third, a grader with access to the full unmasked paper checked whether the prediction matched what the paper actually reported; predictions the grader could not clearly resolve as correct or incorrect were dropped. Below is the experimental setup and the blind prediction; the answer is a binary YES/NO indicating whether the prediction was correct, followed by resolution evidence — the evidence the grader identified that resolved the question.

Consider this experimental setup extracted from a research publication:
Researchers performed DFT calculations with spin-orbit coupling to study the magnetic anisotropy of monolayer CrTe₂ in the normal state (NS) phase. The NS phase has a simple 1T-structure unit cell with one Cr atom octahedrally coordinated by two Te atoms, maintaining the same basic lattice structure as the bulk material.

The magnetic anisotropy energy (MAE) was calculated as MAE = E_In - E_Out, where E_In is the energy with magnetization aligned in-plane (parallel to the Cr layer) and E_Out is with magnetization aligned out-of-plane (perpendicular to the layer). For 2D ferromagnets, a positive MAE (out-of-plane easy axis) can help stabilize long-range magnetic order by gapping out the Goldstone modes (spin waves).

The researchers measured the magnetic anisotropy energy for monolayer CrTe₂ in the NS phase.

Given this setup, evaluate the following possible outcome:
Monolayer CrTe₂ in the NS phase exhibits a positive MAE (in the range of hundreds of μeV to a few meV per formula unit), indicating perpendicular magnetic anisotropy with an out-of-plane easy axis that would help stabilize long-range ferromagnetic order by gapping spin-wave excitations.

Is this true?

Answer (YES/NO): NO